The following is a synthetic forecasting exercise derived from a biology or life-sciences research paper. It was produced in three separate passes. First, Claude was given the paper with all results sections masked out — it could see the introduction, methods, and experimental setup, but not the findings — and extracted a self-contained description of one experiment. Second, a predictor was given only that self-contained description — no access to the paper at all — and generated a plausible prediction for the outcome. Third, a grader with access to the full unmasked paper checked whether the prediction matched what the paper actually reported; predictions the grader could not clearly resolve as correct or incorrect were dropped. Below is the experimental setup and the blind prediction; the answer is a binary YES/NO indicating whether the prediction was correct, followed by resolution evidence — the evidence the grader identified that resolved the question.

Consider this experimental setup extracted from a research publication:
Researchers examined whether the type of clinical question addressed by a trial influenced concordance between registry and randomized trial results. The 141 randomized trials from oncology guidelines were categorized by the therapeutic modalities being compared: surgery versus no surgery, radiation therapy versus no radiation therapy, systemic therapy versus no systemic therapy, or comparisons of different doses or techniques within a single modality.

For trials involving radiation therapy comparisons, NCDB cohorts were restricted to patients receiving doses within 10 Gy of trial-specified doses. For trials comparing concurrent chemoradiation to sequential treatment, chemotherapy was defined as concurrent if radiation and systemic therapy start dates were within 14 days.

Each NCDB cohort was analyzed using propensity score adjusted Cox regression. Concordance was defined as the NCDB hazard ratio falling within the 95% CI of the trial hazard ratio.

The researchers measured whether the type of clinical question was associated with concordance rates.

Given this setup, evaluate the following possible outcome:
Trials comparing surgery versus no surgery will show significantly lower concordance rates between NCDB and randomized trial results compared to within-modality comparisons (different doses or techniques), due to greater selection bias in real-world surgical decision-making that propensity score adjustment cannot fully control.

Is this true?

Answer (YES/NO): NO